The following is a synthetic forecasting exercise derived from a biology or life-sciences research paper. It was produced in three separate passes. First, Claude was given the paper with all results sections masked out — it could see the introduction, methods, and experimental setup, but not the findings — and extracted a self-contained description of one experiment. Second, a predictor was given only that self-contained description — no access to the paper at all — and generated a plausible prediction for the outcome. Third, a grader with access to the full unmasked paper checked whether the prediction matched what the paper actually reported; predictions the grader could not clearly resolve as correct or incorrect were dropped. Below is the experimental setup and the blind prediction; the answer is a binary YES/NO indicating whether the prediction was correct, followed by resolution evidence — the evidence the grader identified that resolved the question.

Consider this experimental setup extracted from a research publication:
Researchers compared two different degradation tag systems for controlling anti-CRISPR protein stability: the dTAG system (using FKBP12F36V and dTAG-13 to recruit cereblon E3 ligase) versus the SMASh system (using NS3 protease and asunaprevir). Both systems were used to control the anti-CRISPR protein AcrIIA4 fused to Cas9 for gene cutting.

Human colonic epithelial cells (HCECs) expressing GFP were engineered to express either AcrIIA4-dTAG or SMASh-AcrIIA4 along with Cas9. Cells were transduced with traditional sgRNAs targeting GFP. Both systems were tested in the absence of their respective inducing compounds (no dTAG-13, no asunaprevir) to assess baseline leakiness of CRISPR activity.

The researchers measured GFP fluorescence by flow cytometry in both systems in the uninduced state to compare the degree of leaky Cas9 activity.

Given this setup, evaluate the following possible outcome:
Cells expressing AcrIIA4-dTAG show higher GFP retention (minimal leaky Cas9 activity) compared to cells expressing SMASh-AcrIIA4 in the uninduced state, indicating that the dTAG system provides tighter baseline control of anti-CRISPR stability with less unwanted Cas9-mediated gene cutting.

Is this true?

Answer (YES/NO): YES